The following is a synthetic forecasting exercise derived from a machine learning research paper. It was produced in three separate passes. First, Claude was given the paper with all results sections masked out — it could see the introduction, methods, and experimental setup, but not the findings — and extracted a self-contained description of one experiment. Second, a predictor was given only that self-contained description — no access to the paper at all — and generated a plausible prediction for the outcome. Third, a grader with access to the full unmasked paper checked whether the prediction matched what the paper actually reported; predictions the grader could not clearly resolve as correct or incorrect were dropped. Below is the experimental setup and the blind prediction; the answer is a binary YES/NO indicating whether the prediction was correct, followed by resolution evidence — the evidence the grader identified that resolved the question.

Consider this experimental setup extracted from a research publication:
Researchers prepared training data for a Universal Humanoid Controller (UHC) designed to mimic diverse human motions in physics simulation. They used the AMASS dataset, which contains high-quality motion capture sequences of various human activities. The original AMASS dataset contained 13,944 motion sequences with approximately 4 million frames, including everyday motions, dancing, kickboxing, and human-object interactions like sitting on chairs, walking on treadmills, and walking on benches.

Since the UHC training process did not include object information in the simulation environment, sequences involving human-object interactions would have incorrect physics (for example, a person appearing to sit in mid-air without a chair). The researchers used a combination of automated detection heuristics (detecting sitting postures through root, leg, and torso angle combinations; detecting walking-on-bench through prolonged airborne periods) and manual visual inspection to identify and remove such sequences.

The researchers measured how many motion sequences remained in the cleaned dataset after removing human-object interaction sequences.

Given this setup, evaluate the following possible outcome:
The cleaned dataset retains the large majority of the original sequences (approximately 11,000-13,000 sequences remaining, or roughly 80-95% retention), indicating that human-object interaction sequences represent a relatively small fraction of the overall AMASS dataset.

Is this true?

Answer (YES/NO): YES